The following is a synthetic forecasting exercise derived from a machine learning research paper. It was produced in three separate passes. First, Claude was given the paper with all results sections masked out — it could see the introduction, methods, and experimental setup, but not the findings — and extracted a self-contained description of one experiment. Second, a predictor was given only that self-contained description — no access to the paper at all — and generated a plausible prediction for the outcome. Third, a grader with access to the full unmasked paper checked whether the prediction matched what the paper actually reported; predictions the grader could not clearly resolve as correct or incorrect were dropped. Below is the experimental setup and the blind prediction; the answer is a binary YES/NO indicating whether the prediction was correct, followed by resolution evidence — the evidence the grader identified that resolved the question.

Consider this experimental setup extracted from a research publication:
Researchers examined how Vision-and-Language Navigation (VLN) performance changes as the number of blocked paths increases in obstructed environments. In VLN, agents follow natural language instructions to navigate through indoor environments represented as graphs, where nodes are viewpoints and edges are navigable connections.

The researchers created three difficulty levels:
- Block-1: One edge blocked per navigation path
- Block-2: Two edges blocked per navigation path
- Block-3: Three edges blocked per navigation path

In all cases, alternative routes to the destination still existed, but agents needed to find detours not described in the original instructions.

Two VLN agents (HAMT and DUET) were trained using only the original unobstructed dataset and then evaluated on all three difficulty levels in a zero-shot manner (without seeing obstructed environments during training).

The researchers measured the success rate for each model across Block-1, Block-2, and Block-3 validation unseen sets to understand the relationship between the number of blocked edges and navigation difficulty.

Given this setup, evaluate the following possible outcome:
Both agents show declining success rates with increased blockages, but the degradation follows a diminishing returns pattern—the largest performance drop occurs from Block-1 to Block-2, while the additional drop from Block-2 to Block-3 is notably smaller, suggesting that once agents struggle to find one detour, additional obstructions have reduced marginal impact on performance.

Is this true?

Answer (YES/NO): YES